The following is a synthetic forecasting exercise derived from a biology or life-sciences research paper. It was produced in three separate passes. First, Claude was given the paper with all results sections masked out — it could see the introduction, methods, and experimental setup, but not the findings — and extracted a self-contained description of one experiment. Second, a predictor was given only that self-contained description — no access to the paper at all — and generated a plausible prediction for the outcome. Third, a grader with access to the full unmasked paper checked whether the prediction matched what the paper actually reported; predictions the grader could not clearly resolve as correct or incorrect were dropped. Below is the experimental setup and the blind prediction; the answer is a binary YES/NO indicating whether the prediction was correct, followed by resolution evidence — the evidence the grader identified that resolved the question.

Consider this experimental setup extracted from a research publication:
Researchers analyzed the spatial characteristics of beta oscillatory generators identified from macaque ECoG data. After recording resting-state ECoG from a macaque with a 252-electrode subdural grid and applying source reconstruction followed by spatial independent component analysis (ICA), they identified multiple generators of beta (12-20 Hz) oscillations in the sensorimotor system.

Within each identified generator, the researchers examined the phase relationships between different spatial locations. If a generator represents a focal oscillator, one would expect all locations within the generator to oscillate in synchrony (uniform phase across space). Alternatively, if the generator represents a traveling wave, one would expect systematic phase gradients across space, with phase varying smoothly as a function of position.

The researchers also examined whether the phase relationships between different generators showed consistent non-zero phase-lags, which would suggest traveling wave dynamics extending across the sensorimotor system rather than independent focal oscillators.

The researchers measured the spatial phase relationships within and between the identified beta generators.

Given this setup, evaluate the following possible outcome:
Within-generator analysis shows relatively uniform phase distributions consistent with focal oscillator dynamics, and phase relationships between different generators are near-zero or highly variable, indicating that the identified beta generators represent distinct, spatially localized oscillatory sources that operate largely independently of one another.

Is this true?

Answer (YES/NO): NO